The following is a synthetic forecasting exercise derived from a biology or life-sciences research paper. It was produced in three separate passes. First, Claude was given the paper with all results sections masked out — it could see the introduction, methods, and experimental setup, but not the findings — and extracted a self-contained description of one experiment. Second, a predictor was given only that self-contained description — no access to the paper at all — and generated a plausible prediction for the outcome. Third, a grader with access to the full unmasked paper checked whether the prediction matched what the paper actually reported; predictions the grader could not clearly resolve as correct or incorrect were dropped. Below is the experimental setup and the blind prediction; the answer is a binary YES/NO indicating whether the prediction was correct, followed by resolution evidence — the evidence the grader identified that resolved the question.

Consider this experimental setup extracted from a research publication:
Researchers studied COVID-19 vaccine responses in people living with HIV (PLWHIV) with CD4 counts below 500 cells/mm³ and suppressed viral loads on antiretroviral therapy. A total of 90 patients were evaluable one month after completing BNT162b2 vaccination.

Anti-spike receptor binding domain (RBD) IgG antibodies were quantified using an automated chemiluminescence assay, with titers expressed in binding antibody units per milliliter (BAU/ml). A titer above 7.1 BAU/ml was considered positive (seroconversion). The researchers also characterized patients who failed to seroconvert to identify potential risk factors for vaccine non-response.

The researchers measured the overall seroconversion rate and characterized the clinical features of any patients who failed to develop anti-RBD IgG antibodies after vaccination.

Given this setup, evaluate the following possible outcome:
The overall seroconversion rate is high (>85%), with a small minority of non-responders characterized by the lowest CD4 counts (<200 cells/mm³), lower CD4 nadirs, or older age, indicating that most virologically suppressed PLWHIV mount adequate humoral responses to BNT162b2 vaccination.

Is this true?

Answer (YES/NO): NO